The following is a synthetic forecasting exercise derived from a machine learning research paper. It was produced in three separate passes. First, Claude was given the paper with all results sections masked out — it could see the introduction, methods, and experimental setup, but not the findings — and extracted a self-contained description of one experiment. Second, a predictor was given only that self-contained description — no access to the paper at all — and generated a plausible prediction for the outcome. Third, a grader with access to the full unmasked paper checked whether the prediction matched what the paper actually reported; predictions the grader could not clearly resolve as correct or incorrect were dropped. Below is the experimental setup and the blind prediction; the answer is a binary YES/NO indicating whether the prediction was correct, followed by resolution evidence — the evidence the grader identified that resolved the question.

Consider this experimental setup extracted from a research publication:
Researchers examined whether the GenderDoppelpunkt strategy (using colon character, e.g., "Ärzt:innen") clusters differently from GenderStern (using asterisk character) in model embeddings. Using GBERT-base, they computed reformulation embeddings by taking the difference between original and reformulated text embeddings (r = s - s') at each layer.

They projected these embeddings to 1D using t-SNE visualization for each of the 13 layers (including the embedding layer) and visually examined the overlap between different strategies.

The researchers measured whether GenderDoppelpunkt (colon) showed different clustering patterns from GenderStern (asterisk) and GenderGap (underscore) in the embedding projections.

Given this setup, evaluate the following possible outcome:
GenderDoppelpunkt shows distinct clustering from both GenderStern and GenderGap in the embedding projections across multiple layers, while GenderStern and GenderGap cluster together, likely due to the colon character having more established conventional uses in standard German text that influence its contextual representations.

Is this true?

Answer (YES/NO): YES